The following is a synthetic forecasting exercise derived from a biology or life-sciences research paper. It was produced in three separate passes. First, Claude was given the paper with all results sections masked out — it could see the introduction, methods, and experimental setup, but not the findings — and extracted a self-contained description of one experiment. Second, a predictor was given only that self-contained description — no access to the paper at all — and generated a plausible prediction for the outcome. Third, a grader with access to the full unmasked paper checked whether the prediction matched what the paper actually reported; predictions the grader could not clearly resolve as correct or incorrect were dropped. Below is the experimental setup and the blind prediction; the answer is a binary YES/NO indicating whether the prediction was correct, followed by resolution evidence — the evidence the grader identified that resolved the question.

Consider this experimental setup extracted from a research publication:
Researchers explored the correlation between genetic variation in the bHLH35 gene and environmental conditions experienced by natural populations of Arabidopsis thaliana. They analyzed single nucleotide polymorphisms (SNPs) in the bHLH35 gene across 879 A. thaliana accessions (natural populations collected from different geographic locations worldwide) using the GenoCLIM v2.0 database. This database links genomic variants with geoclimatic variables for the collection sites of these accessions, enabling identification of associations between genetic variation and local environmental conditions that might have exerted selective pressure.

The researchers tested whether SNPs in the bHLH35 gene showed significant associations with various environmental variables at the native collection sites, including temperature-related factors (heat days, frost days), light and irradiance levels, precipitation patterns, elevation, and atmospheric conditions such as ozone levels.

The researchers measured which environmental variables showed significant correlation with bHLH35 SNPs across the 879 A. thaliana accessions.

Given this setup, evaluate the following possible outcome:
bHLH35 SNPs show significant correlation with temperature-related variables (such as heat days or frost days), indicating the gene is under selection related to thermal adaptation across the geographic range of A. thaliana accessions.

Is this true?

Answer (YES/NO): YES